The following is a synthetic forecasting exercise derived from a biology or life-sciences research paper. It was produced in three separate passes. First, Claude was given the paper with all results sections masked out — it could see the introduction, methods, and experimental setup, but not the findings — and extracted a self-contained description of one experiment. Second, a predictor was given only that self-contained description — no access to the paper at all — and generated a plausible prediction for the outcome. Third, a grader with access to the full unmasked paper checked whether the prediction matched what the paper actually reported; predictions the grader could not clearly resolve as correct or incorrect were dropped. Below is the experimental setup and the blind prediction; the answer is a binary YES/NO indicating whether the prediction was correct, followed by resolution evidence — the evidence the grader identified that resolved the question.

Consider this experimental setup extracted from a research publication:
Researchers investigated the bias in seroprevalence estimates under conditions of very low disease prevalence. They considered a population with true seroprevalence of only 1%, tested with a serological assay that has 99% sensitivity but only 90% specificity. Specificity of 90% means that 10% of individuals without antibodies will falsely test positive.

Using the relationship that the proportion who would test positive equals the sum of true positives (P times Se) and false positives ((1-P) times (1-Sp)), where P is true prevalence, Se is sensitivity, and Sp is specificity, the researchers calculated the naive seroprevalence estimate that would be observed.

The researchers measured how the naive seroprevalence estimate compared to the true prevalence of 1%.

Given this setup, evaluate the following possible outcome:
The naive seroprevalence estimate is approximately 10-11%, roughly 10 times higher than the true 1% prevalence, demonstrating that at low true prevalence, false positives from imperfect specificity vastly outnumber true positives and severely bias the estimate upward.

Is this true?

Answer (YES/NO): YES